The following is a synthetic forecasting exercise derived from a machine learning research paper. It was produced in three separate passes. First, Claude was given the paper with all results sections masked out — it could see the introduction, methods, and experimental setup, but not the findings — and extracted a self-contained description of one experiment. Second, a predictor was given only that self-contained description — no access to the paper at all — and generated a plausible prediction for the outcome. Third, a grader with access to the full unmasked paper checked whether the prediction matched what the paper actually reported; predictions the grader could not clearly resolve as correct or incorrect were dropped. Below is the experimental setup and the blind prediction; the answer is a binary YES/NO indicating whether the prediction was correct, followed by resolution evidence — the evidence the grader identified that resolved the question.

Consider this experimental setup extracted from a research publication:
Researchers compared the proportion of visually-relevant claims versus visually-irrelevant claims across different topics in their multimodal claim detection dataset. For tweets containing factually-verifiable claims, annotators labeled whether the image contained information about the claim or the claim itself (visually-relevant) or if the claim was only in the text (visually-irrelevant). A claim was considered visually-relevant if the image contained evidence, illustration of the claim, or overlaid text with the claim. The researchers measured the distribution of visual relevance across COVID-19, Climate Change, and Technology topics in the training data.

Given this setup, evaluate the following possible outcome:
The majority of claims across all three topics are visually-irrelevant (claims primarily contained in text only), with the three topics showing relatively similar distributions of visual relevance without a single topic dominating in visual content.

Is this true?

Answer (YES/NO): NO